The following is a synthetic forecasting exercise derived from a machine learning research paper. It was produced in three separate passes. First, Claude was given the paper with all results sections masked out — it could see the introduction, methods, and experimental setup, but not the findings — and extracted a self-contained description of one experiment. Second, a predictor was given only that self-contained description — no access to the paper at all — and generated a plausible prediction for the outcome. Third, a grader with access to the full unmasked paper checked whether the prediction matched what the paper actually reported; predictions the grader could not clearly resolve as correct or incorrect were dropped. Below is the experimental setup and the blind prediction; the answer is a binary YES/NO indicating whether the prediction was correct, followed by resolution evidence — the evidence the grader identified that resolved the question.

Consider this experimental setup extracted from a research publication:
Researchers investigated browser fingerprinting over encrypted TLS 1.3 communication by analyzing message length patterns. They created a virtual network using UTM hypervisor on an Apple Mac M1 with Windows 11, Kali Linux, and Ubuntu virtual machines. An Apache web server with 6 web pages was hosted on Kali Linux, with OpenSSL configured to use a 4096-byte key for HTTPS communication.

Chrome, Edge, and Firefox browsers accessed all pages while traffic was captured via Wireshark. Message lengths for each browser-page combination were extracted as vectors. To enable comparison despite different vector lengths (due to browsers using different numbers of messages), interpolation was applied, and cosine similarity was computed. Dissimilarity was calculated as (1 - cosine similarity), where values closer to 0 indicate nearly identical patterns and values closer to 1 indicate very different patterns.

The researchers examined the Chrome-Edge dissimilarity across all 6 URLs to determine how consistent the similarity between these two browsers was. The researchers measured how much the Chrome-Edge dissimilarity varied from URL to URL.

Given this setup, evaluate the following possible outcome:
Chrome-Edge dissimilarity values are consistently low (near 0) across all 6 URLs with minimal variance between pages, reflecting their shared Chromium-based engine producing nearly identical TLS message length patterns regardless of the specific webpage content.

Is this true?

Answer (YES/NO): NO